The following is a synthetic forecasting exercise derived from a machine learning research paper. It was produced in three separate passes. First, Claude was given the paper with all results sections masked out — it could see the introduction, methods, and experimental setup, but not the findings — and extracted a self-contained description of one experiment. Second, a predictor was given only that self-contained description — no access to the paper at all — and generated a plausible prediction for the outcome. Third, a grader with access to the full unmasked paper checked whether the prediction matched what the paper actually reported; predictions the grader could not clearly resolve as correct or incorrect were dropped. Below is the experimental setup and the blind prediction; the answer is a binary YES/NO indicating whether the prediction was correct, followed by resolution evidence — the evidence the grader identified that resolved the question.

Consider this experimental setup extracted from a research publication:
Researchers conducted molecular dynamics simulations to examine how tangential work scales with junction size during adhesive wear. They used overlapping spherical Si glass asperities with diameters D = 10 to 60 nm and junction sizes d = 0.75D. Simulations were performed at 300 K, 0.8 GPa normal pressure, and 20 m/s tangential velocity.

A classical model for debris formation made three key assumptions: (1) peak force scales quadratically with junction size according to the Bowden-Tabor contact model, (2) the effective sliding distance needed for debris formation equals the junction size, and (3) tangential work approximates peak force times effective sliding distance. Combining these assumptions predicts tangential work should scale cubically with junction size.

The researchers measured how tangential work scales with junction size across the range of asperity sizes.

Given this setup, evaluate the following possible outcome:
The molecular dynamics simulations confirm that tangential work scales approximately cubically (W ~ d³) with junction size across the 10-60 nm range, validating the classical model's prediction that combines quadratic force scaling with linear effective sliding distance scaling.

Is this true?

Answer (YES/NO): NO